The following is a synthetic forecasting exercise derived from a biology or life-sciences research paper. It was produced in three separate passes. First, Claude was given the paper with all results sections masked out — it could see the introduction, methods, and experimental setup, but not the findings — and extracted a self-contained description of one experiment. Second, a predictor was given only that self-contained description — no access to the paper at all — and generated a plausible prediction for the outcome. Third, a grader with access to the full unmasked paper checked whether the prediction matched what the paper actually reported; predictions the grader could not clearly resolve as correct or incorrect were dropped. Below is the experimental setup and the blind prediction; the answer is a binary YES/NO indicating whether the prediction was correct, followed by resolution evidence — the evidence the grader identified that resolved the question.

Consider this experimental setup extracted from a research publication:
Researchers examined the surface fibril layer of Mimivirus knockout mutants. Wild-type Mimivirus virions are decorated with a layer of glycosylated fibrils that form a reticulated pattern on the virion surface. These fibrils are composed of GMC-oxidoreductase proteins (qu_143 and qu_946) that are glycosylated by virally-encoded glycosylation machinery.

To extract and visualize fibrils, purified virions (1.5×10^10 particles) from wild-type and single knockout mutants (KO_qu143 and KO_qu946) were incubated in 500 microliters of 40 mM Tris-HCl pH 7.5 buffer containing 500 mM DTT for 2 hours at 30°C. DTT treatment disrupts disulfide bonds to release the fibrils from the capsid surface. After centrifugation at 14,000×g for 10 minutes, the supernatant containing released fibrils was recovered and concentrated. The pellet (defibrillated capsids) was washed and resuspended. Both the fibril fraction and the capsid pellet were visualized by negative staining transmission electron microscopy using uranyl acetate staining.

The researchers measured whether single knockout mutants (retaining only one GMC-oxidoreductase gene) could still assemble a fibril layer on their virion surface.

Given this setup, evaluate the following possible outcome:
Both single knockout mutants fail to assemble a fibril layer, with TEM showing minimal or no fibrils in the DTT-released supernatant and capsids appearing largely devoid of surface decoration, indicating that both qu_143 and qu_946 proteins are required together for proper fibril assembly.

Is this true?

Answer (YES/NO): NO